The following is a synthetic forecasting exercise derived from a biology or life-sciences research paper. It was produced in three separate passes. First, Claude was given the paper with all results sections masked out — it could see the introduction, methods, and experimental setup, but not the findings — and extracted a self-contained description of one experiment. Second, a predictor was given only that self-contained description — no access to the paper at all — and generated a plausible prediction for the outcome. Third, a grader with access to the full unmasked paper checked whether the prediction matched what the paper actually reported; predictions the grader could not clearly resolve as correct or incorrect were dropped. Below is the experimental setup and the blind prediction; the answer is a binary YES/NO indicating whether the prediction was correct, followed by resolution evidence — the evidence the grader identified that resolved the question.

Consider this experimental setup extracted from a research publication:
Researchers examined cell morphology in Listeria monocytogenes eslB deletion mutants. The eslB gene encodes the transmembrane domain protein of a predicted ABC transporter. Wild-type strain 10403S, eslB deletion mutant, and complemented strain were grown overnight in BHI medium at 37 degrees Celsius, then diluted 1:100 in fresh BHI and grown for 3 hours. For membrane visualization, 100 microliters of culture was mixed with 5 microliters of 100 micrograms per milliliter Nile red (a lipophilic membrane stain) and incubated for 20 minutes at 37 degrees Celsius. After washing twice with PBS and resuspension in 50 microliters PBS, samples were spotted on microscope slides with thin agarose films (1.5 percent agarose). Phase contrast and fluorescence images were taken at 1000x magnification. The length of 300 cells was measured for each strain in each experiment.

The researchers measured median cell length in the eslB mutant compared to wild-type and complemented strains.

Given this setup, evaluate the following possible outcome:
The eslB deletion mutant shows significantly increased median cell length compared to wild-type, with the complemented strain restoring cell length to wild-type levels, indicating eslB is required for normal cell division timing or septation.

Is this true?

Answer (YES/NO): YES